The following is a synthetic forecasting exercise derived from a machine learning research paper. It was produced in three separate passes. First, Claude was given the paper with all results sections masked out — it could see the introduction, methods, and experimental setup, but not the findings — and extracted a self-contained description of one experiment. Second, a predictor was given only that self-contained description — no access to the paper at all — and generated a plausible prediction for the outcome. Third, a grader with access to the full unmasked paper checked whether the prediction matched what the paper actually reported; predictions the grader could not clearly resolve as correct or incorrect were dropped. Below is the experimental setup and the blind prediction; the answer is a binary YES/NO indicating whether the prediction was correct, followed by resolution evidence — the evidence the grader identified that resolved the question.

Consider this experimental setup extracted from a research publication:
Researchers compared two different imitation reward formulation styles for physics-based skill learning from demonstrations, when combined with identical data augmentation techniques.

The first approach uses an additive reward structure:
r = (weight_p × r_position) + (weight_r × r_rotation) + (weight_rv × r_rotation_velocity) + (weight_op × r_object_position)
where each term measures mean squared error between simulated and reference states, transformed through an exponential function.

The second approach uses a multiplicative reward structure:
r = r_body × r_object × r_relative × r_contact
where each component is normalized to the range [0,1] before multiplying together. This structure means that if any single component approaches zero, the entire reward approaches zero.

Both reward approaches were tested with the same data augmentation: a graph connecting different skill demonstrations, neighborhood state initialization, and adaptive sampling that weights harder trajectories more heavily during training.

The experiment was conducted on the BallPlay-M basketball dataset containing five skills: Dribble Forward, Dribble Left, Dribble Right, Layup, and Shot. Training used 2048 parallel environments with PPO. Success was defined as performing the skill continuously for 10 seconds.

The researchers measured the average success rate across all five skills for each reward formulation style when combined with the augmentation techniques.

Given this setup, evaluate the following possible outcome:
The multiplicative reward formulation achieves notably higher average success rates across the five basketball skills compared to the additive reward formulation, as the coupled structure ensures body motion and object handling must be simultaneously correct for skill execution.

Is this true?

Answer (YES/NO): YES